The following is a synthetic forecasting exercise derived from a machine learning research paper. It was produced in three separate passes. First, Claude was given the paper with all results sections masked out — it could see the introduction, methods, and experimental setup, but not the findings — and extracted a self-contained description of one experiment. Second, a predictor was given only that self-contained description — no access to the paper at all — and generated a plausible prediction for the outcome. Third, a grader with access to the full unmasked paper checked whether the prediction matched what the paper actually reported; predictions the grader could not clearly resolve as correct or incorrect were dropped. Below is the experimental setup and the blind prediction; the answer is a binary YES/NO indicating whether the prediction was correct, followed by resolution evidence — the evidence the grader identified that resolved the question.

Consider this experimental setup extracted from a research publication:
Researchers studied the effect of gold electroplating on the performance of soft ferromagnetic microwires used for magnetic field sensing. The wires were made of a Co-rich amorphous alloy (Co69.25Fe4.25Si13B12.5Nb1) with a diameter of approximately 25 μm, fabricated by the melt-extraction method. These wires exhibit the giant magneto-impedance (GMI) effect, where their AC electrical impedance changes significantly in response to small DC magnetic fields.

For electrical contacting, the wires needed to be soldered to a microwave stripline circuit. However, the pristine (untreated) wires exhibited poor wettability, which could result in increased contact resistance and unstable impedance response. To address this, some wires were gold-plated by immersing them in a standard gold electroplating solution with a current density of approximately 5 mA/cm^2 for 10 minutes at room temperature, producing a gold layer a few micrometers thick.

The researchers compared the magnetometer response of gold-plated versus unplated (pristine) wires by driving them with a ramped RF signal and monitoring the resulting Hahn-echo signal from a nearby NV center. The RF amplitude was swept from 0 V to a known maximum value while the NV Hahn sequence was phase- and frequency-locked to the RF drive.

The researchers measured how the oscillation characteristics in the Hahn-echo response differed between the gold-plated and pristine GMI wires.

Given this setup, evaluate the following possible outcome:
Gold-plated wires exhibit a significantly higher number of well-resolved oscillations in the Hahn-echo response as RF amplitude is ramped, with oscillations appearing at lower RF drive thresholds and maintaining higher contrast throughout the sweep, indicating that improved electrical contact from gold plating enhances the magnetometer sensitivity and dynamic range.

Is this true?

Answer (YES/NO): NO